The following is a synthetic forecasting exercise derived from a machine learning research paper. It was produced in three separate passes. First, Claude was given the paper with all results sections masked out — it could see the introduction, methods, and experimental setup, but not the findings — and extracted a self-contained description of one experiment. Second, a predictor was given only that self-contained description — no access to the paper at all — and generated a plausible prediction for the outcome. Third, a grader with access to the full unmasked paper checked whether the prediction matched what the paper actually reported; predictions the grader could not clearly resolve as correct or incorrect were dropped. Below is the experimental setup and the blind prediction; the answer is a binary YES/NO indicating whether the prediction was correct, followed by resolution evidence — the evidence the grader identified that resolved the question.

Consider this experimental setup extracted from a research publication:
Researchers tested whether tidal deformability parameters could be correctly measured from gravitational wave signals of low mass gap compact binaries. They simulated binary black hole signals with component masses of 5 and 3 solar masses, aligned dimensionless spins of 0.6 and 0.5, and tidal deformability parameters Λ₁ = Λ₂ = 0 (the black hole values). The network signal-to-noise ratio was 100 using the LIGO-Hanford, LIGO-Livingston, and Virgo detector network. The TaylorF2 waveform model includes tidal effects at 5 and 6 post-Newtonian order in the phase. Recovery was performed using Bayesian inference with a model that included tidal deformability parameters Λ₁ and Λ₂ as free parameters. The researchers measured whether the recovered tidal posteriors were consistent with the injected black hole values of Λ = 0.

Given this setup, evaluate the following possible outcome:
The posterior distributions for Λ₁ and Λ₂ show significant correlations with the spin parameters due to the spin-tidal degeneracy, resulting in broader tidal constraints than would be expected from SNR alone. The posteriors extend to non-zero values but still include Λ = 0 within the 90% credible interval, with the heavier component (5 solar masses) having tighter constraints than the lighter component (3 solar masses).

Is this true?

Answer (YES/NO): NO